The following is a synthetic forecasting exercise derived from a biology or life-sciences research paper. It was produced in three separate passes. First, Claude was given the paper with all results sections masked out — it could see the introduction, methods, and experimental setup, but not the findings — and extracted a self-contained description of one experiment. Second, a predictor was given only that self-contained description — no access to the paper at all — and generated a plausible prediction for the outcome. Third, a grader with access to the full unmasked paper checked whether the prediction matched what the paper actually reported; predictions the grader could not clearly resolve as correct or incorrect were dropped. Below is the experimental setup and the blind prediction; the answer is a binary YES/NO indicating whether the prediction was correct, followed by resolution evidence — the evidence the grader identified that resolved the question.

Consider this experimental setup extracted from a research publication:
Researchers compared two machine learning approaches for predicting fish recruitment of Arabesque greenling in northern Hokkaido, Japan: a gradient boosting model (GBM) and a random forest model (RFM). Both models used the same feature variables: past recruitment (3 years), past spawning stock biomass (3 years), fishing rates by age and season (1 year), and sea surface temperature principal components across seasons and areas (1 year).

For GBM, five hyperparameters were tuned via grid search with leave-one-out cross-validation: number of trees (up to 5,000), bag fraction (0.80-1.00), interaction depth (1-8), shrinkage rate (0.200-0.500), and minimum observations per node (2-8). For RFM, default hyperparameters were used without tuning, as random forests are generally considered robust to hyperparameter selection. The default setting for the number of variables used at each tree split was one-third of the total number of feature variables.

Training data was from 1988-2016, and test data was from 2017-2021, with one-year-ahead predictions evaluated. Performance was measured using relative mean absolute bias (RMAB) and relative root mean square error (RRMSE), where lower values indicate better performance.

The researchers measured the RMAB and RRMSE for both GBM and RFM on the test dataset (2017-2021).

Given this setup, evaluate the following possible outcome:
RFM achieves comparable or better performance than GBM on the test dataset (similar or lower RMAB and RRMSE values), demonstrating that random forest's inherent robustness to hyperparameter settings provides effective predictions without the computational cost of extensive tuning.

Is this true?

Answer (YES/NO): NO